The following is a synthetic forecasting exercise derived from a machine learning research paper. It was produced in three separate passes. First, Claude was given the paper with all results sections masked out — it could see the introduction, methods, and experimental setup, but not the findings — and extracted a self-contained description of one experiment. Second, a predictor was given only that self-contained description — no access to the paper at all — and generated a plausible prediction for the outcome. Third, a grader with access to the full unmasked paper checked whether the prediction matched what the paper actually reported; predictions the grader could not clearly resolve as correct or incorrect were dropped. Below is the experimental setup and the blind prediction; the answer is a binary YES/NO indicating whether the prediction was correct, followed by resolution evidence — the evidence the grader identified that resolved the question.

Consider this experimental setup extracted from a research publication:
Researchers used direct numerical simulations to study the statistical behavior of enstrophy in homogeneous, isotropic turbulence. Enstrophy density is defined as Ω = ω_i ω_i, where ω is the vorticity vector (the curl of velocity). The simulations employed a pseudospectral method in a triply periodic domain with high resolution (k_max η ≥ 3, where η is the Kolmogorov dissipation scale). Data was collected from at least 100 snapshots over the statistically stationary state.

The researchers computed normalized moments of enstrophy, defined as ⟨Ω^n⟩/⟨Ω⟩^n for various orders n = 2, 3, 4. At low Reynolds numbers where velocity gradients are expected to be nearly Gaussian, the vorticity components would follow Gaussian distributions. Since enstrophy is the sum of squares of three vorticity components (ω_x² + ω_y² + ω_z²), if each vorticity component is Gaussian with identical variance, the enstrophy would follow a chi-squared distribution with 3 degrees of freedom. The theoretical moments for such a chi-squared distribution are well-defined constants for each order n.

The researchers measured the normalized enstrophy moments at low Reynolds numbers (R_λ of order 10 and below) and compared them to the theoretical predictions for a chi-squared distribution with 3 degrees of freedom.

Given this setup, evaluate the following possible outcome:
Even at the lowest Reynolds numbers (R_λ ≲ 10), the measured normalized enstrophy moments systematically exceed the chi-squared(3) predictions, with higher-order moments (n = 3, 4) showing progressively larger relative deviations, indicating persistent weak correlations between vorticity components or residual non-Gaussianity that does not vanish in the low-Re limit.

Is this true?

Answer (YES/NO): NO